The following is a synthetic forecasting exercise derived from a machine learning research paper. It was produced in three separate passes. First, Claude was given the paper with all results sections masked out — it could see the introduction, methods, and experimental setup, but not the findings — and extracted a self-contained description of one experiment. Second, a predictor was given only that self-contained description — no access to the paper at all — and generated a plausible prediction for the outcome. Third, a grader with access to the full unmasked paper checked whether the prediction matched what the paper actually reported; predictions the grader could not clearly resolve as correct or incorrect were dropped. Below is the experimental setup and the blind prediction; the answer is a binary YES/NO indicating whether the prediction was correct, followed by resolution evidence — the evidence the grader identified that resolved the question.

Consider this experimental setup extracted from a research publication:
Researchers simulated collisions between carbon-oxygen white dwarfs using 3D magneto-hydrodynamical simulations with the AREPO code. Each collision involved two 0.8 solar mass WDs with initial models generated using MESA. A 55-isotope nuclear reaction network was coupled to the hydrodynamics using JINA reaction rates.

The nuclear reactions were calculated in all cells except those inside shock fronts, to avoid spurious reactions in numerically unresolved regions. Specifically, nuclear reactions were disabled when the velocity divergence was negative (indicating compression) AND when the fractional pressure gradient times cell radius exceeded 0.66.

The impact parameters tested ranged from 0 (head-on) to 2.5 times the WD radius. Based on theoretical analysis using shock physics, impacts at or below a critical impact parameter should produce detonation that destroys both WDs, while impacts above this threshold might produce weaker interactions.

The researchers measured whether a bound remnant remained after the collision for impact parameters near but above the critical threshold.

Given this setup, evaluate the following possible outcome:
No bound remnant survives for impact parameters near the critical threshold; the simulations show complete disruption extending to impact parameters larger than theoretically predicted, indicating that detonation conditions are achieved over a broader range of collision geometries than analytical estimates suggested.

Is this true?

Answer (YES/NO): NO